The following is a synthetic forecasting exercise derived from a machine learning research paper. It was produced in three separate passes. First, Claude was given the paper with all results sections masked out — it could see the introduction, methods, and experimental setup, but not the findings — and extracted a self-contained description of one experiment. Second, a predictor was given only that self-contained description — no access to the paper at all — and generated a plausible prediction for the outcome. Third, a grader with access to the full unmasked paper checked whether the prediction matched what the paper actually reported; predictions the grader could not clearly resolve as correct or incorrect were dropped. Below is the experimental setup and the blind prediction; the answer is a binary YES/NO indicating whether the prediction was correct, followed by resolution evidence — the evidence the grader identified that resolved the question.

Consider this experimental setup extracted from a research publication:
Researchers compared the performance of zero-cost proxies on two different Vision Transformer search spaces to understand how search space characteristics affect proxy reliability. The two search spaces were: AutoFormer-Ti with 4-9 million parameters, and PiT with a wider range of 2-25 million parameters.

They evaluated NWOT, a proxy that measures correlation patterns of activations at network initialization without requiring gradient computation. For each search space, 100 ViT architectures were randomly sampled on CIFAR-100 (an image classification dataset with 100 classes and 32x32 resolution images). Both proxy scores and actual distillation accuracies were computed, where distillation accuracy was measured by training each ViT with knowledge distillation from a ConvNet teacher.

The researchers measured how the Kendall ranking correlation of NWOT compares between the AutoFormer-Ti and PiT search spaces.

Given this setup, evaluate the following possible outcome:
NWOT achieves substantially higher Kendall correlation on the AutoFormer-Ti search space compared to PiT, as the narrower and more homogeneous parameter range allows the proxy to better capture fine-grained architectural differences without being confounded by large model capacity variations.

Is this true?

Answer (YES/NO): YES